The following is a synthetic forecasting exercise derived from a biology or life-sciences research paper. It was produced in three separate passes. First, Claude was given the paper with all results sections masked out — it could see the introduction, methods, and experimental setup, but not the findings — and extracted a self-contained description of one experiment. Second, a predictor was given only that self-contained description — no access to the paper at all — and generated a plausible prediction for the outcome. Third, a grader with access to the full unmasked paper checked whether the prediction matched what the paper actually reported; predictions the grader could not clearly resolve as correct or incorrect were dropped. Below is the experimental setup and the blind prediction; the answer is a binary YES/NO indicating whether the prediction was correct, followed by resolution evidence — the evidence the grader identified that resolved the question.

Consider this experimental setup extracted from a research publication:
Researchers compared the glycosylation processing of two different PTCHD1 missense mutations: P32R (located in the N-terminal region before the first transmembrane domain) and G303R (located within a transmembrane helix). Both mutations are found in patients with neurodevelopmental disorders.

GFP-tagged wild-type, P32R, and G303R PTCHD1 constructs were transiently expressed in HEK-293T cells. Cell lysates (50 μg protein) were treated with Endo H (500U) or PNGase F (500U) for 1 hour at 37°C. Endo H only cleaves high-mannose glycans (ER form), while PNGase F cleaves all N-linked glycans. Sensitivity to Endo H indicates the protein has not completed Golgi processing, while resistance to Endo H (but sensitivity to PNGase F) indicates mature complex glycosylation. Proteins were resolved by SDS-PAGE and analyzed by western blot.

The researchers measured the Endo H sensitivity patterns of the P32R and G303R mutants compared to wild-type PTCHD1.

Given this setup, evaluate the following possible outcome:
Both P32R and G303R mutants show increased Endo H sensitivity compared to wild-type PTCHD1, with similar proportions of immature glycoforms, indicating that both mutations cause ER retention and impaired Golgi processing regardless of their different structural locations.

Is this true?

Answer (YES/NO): YES